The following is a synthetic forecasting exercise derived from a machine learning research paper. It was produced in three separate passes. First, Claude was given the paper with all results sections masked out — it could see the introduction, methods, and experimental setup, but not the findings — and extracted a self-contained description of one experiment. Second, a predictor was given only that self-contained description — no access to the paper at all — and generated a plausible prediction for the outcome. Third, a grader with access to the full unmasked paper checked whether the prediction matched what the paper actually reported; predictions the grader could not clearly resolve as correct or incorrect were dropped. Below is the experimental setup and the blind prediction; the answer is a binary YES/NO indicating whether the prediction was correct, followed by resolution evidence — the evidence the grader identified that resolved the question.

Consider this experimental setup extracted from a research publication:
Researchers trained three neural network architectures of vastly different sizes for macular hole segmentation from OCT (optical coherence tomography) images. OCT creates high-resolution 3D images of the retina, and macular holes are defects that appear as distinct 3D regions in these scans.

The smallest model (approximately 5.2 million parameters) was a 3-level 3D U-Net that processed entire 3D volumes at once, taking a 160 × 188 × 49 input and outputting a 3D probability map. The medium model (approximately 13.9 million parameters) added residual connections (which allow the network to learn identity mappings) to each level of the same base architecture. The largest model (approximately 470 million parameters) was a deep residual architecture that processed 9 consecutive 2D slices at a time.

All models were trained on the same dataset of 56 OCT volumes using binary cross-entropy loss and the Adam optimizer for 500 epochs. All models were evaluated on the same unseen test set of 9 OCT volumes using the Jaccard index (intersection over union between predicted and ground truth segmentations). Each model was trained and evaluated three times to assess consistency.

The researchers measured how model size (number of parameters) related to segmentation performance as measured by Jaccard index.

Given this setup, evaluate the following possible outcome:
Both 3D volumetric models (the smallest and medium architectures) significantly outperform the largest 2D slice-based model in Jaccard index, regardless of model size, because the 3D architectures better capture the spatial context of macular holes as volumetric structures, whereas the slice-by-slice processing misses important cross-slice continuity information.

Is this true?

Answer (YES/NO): NO